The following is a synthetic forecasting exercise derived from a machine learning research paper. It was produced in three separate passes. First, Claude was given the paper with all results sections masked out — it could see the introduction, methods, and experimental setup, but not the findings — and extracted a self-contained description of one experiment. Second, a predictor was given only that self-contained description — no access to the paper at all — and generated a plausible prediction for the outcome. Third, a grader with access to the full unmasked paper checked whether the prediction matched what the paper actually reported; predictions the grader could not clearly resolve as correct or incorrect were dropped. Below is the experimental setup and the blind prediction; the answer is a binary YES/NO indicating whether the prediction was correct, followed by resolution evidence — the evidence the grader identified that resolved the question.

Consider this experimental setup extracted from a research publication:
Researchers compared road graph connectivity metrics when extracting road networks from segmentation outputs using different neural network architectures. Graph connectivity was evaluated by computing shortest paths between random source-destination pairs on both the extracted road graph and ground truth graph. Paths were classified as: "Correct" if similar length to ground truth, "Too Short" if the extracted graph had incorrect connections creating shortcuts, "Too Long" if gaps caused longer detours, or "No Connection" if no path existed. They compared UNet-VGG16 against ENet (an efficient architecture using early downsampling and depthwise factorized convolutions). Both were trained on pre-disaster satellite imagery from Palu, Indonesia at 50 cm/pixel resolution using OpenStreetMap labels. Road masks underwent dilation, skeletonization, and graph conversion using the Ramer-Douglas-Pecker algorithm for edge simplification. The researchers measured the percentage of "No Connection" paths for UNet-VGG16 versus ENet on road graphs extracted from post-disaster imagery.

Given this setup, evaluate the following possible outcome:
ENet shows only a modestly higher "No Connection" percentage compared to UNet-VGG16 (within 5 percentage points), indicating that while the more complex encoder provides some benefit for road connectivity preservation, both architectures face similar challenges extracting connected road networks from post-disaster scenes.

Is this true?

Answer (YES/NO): NO